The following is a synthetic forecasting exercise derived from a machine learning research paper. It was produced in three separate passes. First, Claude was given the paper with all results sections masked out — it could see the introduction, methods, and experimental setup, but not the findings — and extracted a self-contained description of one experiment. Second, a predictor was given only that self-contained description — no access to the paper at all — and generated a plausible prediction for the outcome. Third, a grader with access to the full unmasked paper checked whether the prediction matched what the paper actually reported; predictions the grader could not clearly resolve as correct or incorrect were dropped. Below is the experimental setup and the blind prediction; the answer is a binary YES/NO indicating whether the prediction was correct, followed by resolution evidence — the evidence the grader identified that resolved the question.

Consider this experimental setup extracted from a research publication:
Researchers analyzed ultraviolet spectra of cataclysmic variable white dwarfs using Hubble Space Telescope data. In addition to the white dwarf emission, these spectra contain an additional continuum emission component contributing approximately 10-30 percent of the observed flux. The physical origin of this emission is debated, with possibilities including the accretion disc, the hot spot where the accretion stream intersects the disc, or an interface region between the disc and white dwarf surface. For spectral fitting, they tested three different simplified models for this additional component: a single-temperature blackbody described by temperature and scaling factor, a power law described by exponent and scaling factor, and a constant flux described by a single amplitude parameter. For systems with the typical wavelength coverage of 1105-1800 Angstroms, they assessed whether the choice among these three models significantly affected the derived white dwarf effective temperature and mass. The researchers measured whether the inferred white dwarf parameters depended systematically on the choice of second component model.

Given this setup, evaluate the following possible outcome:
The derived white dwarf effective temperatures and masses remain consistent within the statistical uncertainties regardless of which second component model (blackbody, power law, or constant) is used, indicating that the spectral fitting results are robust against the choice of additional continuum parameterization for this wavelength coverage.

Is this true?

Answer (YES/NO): YES